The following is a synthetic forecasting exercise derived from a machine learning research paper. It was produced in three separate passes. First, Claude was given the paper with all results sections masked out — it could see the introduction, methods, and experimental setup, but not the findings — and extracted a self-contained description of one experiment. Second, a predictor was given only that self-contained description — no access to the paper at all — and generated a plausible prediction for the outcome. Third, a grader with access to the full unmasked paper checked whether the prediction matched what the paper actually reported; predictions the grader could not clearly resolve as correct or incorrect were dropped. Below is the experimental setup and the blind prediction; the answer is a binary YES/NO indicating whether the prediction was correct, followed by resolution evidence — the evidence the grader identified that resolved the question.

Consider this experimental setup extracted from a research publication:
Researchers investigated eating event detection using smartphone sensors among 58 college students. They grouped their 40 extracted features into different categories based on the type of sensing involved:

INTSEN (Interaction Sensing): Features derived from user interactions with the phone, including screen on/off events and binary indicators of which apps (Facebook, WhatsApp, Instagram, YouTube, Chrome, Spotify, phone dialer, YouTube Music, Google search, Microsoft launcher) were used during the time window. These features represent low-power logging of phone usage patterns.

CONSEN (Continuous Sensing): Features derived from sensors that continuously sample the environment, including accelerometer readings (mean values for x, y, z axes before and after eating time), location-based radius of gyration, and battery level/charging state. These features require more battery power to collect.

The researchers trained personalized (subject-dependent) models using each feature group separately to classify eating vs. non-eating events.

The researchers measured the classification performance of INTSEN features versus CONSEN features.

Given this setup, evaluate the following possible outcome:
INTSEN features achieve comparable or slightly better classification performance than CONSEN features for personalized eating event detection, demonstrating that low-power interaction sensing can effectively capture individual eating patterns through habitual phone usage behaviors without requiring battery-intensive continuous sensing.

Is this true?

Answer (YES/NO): NO